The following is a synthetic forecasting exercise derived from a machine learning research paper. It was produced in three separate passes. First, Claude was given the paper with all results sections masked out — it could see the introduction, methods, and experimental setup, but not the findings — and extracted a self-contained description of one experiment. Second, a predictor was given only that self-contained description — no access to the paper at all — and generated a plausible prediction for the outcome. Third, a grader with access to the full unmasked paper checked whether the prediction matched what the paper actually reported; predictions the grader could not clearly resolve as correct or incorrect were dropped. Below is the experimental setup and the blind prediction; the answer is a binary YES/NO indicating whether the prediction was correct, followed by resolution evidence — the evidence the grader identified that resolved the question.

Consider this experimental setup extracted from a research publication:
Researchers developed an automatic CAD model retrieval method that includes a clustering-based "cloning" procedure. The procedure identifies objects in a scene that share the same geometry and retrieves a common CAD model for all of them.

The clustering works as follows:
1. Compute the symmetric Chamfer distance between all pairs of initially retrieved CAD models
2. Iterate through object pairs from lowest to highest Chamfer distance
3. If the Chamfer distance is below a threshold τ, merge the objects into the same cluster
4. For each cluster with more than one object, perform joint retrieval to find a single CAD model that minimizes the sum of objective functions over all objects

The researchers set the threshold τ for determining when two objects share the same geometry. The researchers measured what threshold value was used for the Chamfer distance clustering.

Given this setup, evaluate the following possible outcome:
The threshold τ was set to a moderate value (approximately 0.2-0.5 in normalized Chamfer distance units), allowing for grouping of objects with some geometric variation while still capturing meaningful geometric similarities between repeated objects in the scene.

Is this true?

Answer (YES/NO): NO